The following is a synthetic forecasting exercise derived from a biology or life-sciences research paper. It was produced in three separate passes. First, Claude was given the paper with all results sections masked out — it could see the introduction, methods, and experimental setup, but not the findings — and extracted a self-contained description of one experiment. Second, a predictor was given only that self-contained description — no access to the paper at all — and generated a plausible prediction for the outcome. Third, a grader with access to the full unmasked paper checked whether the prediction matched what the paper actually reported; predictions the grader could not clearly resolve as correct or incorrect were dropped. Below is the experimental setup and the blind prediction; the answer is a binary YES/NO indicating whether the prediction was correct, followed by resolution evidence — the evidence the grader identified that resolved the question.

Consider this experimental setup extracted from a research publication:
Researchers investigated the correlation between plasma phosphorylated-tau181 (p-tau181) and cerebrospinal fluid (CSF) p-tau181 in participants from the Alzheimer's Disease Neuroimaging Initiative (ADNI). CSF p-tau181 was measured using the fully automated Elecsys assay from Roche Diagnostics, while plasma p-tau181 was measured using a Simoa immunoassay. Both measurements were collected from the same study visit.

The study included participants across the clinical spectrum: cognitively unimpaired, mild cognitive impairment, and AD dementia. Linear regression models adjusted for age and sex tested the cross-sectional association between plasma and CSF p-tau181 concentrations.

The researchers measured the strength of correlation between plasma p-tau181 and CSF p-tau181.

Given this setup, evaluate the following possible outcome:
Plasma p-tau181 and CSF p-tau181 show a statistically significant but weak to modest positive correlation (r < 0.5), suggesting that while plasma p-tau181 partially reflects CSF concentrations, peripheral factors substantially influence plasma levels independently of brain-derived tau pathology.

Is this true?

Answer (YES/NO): YES